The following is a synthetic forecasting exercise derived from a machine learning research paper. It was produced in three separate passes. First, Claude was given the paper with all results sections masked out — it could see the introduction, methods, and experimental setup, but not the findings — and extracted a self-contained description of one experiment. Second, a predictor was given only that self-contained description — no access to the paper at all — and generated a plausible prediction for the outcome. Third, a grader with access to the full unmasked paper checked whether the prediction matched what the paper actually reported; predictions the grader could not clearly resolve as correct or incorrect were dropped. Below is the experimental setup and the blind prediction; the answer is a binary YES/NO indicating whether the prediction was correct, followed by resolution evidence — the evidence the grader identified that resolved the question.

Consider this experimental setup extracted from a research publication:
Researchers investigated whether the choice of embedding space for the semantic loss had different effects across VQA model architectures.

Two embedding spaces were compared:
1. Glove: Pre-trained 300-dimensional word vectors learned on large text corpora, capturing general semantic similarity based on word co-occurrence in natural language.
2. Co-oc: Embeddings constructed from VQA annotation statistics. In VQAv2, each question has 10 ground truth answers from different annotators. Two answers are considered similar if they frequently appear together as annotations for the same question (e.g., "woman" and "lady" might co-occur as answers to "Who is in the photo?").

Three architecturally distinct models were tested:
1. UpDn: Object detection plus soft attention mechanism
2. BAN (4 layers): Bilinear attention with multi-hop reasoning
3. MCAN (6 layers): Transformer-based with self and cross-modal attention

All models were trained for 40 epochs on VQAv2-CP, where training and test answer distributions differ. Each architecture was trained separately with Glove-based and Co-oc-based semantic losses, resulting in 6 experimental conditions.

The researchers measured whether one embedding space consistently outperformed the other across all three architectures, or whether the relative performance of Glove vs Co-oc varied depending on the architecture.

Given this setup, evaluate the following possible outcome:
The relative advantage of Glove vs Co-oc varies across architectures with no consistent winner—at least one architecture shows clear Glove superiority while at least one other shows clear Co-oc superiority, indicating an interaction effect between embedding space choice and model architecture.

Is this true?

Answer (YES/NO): YES